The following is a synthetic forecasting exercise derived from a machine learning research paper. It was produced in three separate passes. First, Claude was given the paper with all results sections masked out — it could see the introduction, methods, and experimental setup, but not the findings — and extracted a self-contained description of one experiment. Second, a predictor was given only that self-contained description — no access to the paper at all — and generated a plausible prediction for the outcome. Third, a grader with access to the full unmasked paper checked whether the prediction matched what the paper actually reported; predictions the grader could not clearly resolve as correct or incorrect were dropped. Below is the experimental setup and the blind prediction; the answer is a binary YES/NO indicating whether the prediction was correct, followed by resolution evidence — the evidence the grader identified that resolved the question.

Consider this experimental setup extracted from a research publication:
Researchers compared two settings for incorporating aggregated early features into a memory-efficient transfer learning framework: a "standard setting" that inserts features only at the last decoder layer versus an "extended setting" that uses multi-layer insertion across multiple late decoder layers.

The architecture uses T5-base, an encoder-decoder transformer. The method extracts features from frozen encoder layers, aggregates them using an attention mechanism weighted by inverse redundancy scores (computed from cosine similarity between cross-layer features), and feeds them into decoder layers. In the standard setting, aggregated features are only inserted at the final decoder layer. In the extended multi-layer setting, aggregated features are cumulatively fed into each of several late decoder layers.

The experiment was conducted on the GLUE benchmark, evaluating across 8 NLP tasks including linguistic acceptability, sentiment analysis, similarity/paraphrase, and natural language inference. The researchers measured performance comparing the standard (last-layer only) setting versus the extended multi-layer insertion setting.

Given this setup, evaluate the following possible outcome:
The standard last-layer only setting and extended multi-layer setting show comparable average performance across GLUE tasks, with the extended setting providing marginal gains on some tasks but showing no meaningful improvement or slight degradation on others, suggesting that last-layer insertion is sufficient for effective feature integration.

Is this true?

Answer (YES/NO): NO